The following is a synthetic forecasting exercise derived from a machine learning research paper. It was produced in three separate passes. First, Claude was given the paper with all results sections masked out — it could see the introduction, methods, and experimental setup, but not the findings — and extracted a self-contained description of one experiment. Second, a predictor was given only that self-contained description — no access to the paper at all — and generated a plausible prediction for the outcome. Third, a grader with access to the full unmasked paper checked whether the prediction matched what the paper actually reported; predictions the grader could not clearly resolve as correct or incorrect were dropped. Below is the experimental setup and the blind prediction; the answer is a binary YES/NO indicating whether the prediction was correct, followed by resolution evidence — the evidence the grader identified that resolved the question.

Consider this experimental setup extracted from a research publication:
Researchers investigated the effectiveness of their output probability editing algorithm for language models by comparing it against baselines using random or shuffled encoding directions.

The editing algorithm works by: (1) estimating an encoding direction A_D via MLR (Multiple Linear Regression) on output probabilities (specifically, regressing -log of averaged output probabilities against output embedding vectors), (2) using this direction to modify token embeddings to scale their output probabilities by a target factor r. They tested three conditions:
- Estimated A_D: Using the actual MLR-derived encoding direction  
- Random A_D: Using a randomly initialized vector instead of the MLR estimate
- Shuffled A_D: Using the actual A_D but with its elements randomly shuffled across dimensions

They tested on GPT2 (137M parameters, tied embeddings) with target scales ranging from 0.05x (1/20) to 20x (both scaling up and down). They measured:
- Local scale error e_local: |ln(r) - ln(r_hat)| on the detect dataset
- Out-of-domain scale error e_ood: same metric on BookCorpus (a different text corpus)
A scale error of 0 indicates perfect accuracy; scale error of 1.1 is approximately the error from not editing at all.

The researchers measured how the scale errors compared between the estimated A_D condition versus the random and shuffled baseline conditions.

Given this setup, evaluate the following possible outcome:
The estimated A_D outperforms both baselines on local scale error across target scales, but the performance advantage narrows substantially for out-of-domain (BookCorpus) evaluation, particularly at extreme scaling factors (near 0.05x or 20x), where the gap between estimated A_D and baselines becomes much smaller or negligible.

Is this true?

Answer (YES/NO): NO